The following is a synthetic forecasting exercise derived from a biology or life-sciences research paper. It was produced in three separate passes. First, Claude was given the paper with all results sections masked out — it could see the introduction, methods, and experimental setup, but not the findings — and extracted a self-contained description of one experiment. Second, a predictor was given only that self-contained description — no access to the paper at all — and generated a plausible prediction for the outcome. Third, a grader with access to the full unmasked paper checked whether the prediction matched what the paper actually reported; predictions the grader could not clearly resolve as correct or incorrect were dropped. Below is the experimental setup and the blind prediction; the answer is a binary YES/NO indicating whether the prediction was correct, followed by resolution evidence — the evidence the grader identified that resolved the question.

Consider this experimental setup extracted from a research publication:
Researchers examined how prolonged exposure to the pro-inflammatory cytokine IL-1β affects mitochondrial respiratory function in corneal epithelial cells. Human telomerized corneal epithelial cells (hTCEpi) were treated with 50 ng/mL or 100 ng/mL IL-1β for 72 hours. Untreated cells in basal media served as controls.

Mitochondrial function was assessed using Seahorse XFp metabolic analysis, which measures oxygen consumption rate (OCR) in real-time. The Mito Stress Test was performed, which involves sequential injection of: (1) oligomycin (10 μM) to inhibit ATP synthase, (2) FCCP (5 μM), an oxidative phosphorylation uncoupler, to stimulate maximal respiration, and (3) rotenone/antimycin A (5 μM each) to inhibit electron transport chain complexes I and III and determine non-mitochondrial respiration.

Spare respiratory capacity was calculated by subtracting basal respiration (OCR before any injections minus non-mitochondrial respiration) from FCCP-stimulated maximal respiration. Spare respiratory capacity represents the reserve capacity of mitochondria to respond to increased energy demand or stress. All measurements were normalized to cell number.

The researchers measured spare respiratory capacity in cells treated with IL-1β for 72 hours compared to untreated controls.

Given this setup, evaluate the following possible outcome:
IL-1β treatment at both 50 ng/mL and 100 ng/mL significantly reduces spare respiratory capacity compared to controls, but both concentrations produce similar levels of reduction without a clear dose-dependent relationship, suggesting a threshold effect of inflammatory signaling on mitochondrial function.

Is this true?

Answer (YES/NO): NO